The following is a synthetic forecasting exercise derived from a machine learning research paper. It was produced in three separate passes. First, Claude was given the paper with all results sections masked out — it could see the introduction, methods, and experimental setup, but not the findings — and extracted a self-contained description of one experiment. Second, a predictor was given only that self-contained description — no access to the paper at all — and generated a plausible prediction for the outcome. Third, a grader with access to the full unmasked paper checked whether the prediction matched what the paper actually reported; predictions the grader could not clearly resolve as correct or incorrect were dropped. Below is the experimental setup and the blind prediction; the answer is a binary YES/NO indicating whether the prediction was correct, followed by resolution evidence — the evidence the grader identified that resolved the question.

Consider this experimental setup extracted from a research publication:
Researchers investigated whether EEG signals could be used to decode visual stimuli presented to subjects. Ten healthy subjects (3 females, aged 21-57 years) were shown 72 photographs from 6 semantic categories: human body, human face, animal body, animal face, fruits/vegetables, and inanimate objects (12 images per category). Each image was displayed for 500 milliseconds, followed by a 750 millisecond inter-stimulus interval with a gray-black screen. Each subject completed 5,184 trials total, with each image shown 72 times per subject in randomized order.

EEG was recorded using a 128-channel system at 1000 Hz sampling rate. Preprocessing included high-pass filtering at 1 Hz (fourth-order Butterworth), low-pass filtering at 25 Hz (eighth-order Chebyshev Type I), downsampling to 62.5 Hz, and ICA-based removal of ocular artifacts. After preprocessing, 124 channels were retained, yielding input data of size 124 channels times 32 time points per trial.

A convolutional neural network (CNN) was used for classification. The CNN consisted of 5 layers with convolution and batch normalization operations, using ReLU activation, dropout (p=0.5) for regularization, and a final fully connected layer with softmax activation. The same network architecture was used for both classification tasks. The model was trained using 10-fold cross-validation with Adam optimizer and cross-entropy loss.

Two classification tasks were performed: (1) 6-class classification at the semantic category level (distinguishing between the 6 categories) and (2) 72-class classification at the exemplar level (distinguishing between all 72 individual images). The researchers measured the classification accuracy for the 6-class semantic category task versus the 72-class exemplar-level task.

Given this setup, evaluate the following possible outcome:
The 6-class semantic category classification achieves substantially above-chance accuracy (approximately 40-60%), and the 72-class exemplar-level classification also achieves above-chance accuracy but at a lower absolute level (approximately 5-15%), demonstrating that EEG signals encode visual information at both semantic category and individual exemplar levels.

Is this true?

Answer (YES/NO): NO